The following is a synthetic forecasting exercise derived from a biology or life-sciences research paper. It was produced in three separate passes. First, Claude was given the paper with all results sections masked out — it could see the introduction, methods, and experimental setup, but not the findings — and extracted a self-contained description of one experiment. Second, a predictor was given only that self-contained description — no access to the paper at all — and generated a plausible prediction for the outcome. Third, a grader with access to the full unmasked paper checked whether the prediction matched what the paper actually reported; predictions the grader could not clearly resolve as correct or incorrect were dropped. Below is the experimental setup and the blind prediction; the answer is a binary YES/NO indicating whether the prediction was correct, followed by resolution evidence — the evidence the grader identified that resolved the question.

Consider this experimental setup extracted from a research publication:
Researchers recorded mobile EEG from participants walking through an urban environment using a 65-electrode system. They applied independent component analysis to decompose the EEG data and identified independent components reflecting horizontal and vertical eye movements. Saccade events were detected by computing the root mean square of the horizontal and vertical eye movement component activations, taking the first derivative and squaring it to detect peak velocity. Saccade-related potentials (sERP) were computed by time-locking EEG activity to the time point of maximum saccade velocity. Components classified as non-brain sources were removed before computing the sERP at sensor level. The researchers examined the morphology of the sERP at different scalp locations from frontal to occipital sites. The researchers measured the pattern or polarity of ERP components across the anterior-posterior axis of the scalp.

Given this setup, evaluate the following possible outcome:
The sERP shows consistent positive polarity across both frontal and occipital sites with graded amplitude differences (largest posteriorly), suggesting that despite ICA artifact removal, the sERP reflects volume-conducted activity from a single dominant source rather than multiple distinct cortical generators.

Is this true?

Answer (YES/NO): NO